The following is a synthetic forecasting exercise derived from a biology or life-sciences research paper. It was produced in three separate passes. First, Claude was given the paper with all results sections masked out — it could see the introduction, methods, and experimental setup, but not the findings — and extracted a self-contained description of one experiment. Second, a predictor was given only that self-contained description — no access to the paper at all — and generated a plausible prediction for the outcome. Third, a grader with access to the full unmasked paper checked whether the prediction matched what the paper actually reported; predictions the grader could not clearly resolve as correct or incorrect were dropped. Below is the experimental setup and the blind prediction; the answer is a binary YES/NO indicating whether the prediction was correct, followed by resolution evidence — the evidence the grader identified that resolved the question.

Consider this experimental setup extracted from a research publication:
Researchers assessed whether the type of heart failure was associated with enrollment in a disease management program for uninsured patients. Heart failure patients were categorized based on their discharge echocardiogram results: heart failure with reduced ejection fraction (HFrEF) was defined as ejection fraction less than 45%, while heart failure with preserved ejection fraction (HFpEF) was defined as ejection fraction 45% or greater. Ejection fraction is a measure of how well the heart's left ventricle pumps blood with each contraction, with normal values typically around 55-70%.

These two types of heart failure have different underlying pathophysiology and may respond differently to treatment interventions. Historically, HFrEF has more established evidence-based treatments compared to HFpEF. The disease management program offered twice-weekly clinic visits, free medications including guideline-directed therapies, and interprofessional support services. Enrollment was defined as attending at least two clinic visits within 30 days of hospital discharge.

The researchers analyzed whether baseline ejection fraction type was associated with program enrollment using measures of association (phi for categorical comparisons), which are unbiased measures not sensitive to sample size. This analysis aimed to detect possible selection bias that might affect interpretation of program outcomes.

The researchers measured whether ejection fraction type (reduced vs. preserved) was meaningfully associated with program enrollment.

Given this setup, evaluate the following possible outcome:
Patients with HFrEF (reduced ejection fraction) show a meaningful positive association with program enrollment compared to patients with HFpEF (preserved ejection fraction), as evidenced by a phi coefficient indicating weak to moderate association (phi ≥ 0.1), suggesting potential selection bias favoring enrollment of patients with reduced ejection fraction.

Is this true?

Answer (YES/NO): NO